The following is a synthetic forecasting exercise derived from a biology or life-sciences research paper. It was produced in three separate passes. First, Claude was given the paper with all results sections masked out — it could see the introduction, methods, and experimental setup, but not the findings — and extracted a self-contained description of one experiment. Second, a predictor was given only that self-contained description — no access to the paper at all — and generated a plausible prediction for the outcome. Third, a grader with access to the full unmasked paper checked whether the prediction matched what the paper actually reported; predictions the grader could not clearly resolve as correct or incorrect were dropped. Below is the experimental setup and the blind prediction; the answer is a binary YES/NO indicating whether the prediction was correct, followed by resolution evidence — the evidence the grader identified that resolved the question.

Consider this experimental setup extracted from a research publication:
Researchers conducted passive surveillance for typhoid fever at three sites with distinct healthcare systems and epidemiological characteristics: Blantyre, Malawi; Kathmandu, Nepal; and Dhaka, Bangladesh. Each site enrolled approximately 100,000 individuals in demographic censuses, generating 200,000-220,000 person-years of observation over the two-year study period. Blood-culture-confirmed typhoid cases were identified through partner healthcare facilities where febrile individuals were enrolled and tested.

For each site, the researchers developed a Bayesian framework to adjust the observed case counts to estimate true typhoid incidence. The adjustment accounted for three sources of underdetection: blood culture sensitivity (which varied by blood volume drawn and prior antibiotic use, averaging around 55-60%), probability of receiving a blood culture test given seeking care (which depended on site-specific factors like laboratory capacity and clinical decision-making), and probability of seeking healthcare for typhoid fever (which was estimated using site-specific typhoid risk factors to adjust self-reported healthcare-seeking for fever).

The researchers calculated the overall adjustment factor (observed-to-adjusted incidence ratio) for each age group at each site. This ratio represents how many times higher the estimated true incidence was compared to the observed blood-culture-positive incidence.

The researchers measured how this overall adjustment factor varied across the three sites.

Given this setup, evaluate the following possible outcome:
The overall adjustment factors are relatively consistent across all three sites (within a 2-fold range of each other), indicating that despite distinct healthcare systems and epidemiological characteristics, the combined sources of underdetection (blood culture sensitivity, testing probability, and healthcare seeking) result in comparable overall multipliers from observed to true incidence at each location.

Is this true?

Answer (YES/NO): NO